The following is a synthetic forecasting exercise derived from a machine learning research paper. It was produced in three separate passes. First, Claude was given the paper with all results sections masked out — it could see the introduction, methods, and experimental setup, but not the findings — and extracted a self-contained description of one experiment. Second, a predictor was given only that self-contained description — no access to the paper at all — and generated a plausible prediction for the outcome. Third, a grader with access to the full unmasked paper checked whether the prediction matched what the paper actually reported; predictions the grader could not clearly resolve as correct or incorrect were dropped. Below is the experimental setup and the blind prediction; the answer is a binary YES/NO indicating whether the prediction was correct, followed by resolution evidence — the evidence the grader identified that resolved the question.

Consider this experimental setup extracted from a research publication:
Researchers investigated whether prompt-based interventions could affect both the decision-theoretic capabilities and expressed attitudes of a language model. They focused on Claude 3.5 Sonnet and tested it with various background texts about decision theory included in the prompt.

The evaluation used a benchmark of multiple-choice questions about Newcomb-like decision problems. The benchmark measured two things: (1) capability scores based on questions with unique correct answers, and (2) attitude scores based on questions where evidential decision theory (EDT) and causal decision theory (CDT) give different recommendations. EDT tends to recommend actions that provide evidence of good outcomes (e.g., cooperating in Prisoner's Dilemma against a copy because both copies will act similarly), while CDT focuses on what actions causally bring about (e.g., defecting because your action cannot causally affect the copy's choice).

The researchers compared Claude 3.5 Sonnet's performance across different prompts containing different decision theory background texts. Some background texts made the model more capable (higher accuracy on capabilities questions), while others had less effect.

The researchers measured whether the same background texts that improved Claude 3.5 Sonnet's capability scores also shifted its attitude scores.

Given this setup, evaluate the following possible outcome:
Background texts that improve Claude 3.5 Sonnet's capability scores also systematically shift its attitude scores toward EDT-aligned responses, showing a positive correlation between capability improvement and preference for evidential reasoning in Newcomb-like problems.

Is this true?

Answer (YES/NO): YES